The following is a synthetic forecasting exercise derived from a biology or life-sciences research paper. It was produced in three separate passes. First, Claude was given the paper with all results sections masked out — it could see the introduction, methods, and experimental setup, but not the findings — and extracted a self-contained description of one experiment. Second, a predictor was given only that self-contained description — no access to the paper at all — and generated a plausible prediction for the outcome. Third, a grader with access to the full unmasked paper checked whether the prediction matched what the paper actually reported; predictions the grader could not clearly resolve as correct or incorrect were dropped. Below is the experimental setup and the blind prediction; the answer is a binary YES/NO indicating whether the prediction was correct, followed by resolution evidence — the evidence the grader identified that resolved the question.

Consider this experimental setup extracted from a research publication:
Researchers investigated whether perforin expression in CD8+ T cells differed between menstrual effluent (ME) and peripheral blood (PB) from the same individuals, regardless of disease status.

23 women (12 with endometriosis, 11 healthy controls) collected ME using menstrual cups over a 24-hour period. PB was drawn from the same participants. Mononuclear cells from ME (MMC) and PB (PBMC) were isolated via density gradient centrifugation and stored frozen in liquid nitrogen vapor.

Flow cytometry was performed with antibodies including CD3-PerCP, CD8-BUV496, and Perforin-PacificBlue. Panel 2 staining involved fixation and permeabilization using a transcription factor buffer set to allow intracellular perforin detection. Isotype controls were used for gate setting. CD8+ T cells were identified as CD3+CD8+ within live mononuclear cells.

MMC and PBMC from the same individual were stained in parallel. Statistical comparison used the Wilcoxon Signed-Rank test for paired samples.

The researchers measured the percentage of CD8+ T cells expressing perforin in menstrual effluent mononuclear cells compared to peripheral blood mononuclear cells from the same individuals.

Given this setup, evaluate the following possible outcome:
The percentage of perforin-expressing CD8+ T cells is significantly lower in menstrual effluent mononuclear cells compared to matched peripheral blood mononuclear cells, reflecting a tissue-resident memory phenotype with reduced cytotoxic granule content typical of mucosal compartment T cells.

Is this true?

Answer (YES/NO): YES